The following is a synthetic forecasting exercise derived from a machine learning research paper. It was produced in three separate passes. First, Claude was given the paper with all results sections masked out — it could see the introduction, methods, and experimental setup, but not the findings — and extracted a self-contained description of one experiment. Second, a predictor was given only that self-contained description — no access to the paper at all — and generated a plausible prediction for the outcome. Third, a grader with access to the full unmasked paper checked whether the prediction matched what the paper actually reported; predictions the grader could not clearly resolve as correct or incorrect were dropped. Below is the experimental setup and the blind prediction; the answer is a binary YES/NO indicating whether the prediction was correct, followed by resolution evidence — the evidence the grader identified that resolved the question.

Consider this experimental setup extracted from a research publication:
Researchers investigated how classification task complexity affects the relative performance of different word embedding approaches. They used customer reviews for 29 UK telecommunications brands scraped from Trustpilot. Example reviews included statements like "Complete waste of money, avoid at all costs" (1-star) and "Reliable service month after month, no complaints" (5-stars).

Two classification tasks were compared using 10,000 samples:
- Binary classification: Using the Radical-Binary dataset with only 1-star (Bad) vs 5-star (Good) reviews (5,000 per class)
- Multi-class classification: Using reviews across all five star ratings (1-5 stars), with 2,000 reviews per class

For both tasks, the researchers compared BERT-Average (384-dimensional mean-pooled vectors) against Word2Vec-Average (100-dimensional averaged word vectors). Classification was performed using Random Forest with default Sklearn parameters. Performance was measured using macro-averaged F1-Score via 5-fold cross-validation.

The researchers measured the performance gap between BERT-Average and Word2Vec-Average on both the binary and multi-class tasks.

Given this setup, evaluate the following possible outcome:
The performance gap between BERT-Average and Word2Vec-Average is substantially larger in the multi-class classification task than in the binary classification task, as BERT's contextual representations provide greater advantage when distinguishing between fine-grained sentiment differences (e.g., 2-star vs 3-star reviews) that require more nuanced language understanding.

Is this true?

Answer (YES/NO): NO